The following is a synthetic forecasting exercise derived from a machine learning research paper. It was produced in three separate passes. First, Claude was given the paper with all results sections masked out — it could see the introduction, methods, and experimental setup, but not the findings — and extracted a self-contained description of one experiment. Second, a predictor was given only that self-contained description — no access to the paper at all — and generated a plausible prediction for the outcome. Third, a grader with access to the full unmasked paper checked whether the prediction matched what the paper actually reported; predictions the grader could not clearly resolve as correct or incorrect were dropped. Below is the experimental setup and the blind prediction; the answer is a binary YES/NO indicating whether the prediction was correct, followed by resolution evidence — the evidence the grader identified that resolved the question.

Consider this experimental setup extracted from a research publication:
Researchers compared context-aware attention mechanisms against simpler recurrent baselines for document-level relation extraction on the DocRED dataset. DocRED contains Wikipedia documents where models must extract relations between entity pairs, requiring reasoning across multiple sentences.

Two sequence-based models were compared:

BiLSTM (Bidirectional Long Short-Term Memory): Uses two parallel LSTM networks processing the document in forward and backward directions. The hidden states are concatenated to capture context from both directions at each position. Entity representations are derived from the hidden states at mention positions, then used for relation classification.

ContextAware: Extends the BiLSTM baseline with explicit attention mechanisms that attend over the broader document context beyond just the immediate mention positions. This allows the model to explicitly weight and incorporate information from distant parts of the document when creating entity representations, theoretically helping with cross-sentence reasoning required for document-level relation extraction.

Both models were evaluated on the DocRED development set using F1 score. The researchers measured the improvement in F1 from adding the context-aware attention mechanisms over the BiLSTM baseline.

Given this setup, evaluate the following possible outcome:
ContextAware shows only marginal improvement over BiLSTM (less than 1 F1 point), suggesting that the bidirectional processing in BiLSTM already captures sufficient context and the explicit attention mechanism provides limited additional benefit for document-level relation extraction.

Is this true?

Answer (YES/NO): YES